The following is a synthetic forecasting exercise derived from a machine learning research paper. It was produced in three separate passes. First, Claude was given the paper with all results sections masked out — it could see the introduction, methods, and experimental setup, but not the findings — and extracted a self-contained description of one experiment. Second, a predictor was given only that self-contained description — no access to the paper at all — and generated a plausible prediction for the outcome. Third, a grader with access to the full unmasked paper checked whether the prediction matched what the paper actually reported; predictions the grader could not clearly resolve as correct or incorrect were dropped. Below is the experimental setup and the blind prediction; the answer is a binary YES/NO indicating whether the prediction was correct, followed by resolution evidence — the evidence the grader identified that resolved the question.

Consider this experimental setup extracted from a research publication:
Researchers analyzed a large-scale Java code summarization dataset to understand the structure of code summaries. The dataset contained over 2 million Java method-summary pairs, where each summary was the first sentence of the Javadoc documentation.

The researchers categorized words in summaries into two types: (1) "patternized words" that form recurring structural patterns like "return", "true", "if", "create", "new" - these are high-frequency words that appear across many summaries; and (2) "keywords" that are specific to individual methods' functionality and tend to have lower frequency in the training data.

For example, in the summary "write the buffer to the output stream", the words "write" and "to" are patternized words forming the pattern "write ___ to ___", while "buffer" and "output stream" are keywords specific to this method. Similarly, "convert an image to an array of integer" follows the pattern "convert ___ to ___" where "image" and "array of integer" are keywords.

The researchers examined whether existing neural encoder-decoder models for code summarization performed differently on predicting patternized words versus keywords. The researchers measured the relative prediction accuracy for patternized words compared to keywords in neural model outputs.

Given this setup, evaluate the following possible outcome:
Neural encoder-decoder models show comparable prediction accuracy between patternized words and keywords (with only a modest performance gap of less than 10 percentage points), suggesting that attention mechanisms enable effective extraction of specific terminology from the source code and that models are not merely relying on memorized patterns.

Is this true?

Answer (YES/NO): NO